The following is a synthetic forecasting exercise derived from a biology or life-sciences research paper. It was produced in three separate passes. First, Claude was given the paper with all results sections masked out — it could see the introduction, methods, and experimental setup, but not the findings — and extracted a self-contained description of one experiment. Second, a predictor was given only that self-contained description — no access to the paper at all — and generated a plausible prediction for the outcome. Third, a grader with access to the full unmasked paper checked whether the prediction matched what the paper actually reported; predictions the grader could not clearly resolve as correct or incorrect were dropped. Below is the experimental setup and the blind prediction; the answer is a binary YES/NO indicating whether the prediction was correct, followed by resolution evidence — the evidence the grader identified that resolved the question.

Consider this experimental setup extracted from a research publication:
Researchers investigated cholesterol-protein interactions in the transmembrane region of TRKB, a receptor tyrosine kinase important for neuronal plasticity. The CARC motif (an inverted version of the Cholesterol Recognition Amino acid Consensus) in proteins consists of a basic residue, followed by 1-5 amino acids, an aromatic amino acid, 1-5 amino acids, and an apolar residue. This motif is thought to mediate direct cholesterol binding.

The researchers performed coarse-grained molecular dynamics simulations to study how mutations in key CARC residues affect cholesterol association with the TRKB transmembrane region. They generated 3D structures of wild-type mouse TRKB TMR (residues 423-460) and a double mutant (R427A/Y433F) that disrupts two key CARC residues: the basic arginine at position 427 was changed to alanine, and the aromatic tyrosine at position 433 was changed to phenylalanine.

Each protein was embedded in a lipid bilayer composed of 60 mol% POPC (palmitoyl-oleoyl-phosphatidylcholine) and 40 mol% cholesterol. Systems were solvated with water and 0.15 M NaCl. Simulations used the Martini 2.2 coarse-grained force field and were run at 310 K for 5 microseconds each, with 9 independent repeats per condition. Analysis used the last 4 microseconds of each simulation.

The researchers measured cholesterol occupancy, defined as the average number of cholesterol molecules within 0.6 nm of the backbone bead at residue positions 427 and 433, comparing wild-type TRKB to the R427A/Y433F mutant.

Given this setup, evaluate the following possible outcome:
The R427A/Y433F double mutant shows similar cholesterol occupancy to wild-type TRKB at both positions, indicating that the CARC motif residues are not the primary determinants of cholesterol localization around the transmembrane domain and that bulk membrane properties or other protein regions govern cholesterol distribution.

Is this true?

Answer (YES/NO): NO